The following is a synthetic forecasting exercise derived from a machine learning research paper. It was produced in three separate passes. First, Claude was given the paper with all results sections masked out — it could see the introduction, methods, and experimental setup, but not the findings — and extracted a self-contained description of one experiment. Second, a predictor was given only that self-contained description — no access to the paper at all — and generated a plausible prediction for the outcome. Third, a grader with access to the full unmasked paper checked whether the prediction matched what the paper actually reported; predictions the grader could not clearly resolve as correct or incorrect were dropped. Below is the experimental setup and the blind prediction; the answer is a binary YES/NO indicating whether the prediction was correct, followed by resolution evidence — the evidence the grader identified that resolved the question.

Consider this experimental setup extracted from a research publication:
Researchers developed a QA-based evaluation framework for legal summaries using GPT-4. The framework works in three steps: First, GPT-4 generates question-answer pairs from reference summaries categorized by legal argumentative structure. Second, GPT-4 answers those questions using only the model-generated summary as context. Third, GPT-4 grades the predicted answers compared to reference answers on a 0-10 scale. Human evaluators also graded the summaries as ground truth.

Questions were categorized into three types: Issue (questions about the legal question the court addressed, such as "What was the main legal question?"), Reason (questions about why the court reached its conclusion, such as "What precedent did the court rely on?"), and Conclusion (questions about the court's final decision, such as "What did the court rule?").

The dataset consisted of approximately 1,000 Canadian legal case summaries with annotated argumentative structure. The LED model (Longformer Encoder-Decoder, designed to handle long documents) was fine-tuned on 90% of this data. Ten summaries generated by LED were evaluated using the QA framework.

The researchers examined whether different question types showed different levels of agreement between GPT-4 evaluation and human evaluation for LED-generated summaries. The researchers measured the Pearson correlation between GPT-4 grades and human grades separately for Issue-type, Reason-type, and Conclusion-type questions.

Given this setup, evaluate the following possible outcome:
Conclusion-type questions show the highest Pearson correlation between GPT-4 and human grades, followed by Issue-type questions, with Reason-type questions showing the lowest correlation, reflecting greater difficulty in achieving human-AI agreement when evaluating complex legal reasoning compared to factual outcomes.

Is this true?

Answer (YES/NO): NO